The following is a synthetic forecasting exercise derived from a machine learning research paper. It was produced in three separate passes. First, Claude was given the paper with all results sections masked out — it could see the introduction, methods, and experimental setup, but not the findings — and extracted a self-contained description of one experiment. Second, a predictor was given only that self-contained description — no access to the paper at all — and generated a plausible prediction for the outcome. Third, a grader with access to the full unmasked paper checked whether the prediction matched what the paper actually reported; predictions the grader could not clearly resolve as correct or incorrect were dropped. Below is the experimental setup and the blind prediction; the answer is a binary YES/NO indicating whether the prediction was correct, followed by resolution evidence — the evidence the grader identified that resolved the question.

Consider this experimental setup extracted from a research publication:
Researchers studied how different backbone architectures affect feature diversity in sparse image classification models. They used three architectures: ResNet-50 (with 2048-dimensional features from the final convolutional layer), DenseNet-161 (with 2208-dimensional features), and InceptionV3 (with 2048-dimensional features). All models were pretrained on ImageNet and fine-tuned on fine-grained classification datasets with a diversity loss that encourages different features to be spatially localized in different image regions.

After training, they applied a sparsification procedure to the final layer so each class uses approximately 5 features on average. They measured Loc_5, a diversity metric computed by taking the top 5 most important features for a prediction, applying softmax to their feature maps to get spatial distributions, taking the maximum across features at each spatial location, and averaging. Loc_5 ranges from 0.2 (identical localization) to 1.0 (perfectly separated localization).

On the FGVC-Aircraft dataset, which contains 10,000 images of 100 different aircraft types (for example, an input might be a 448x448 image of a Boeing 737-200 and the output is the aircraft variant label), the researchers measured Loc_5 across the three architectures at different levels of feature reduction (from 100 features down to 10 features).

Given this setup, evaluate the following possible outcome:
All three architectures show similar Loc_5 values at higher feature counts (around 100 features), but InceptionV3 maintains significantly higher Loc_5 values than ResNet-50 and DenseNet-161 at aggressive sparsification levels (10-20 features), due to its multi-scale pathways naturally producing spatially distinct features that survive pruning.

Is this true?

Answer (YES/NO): NO